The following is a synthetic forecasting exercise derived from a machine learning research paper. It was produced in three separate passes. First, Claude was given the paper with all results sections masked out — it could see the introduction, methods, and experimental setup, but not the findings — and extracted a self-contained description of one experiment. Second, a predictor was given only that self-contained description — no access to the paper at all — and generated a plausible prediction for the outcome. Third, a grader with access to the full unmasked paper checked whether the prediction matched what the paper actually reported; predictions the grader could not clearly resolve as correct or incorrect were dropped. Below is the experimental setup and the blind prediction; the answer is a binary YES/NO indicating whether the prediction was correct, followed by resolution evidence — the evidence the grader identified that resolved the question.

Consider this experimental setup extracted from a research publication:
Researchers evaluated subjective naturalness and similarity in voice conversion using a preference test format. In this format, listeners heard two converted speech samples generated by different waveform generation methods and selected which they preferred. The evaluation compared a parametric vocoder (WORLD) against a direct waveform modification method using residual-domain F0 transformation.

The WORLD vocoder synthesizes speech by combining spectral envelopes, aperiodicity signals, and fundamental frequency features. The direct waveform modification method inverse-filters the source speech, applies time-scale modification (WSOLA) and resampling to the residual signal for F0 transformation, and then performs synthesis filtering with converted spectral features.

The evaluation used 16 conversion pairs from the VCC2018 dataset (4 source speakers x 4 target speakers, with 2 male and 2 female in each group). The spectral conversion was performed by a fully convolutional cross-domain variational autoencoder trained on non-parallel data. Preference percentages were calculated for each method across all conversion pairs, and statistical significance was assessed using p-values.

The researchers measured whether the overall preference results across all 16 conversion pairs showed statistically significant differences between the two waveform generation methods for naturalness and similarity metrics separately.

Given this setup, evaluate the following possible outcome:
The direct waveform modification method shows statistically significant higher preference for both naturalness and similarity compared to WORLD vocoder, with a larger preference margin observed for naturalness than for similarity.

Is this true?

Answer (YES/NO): NO